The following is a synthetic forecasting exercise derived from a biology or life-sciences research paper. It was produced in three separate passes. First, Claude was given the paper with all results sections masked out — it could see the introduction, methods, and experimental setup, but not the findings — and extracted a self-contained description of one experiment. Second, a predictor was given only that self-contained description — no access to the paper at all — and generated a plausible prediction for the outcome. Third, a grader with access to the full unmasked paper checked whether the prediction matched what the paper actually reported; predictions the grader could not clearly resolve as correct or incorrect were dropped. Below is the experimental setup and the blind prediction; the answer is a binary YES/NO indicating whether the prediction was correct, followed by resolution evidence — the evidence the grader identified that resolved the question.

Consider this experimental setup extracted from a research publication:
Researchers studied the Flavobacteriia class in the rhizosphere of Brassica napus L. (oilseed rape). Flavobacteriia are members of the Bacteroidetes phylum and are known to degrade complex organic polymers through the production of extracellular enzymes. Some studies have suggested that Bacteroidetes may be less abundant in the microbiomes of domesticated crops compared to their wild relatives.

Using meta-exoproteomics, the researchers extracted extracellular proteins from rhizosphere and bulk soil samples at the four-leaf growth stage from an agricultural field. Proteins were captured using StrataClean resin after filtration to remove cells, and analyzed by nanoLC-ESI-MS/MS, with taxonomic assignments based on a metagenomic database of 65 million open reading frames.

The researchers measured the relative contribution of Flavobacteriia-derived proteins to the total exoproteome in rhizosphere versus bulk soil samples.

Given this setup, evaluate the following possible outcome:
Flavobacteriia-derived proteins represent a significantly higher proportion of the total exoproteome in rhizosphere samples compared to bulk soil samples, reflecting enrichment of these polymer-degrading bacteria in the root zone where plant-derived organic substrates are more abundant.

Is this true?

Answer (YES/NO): YES